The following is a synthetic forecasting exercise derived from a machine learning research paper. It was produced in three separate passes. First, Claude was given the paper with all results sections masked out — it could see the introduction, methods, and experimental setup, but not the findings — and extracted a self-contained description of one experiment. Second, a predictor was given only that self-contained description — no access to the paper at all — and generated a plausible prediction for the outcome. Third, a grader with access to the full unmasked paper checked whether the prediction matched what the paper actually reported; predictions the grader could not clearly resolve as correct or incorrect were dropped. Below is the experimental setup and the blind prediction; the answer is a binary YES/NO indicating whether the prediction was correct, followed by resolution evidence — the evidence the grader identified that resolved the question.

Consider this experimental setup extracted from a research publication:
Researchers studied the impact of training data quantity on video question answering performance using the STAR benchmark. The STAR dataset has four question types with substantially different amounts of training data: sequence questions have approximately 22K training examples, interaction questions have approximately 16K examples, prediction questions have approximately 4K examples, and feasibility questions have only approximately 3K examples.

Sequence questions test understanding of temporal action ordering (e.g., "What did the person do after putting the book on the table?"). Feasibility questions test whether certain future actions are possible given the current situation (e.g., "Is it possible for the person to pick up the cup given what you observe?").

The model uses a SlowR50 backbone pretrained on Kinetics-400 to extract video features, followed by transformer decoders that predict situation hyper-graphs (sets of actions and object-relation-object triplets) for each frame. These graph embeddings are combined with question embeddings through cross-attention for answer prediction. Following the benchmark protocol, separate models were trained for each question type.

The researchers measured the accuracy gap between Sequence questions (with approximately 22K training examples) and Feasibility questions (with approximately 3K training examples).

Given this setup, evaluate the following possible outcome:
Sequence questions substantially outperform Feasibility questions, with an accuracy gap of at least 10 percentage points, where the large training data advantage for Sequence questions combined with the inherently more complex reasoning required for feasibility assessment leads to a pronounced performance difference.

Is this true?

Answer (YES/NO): NO